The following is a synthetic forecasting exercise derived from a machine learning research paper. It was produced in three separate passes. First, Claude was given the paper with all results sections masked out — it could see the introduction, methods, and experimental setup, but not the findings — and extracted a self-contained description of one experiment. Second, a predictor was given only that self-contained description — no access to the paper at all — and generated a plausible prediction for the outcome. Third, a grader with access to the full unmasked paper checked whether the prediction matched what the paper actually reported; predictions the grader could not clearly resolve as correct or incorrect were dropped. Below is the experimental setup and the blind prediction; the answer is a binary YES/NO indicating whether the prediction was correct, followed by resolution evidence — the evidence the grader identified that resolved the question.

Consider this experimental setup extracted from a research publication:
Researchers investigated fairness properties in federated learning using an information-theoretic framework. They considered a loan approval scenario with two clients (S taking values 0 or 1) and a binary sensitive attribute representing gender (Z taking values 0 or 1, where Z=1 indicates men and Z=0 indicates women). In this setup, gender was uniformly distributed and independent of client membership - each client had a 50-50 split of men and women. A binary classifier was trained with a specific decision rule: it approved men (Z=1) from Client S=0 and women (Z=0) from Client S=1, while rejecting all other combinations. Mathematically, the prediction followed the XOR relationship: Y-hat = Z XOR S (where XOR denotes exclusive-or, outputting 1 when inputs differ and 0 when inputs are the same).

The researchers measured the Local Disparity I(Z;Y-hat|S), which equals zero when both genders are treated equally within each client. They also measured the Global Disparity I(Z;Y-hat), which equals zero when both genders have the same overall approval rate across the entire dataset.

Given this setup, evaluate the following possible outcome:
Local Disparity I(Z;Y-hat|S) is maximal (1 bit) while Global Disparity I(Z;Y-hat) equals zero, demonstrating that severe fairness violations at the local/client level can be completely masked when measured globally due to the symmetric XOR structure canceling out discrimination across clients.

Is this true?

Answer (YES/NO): YES